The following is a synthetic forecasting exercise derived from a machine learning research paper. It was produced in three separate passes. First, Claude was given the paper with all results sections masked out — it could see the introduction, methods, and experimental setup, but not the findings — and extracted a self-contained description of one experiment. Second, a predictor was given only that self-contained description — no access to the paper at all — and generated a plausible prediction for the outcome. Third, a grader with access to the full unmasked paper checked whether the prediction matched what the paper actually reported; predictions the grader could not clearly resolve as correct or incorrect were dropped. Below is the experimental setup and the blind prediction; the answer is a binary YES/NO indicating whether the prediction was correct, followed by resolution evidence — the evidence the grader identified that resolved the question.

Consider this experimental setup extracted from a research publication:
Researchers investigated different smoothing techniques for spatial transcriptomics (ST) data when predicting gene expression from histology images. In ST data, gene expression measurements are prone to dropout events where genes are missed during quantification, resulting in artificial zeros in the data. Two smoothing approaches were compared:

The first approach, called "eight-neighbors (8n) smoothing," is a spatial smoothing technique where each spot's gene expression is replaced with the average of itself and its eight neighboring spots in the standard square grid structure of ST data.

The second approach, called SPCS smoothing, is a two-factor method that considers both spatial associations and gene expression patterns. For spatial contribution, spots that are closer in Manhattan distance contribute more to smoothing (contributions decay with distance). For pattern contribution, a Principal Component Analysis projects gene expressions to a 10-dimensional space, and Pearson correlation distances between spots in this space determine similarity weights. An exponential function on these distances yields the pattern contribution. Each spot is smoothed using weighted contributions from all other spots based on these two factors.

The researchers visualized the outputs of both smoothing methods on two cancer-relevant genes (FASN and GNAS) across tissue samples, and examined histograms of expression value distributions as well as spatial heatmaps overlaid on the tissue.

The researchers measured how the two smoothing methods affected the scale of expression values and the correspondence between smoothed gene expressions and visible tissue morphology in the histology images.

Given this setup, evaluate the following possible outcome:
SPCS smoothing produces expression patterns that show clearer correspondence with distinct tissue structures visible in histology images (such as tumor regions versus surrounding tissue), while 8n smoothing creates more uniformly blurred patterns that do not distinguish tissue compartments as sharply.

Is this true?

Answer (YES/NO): YES